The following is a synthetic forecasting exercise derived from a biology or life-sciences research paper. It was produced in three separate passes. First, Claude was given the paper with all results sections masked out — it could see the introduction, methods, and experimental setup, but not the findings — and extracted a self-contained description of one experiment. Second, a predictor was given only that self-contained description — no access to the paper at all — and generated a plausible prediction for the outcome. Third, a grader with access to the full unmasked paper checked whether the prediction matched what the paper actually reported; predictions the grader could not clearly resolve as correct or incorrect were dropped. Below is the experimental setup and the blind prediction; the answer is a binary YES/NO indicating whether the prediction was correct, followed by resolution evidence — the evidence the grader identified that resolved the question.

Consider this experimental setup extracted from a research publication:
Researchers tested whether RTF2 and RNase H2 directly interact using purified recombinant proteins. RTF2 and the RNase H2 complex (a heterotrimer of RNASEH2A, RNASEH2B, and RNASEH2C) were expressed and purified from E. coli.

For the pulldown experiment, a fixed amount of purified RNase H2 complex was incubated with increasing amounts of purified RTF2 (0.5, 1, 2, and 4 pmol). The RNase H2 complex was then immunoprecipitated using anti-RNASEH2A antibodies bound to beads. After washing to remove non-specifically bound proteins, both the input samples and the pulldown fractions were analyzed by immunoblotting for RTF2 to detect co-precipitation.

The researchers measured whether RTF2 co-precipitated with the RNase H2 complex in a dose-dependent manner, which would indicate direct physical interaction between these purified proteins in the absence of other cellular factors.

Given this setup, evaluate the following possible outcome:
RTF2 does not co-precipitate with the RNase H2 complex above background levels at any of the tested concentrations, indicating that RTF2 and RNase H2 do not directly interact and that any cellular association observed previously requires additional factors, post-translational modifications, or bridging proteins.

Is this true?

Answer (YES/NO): NO